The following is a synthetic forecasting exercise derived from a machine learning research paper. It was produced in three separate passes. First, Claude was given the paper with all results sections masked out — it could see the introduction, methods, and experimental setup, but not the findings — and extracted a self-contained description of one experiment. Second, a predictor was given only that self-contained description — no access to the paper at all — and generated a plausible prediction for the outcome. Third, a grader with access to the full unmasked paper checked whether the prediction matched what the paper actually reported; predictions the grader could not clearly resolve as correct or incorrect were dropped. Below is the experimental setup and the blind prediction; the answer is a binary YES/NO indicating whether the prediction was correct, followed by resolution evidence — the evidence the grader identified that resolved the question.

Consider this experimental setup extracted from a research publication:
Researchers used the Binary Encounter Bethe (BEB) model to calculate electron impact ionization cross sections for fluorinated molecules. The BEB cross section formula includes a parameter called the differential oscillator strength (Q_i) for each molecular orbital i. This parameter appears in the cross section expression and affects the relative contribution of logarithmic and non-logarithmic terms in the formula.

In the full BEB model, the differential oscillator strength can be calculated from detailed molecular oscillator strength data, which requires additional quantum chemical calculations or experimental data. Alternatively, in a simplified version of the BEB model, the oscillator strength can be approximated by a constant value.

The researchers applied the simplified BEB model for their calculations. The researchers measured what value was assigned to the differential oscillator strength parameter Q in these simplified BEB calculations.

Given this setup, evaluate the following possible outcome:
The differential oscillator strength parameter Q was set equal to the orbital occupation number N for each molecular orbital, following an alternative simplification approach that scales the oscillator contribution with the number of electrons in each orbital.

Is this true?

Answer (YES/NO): NO